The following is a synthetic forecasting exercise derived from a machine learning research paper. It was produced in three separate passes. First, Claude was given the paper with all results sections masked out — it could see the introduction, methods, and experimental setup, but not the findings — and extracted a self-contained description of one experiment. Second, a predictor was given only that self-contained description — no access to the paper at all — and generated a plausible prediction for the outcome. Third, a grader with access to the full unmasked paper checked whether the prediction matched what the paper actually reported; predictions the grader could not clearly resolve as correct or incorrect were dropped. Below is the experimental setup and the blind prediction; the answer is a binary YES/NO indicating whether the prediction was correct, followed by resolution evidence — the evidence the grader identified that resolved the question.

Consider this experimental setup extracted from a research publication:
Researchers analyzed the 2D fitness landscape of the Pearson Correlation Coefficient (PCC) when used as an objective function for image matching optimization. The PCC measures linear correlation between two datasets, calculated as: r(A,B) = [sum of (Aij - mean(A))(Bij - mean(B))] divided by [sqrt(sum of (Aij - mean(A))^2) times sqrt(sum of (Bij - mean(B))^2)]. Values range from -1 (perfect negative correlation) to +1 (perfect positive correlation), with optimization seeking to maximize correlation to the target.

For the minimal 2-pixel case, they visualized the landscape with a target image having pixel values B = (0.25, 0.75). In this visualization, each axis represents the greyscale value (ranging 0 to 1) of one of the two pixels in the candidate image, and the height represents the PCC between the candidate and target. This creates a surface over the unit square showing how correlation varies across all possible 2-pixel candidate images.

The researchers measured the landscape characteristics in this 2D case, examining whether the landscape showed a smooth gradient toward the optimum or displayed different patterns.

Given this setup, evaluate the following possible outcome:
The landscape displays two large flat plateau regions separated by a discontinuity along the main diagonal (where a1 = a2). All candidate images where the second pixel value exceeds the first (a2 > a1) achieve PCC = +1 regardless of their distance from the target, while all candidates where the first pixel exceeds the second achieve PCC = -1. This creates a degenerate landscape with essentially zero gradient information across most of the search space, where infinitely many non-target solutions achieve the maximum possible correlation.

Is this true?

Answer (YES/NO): YES